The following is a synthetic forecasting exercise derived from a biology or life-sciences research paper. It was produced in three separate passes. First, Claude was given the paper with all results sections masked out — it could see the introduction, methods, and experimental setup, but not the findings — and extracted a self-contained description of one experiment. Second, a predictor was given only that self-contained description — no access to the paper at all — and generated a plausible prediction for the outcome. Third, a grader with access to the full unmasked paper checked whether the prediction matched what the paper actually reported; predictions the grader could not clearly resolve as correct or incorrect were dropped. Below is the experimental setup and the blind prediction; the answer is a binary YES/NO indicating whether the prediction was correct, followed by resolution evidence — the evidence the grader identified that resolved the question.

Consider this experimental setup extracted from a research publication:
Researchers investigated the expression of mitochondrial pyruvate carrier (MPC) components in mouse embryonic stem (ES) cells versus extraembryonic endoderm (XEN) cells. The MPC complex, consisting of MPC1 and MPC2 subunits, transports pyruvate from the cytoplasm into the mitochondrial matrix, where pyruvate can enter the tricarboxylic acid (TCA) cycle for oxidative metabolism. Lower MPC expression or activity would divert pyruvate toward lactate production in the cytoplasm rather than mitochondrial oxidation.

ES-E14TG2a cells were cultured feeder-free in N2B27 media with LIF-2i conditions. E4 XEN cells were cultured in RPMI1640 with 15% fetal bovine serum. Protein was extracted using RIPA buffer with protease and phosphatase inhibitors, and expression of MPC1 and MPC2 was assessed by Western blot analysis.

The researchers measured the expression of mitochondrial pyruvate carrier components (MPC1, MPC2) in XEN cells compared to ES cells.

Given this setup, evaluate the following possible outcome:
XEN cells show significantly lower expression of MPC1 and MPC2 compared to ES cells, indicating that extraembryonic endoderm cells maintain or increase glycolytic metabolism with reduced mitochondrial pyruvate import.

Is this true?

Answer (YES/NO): NO